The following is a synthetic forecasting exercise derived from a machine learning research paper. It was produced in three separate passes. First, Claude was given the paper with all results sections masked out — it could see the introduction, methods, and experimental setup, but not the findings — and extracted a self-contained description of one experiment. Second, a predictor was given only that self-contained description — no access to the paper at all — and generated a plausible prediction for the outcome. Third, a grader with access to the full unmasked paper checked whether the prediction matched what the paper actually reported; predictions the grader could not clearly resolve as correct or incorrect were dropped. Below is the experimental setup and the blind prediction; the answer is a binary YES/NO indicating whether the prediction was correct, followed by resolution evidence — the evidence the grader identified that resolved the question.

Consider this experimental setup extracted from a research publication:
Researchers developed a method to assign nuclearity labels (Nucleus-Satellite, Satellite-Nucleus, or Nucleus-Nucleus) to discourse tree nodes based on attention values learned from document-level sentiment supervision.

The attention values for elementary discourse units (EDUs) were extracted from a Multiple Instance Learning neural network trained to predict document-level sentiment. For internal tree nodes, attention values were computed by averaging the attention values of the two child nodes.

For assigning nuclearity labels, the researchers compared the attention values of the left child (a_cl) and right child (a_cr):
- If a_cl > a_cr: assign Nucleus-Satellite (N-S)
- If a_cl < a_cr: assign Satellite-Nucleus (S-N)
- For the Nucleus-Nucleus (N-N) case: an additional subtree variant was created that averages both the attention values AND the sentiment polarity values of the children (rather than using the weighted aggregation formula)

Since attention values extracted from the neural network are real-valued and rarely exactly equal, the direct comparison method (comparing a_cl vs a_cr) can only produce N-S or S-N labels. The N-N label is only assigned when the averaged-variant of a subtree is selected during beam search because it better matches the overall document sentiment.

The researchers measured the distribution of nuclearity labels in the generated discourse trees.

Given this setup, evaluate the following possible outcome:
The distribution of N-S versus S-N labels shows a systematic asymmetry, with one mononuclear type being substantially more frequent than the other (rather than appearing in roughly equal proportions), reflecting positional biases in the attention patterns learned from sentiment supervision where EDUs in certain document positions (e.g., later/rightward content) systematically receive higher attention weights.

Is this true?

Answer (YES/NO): YES